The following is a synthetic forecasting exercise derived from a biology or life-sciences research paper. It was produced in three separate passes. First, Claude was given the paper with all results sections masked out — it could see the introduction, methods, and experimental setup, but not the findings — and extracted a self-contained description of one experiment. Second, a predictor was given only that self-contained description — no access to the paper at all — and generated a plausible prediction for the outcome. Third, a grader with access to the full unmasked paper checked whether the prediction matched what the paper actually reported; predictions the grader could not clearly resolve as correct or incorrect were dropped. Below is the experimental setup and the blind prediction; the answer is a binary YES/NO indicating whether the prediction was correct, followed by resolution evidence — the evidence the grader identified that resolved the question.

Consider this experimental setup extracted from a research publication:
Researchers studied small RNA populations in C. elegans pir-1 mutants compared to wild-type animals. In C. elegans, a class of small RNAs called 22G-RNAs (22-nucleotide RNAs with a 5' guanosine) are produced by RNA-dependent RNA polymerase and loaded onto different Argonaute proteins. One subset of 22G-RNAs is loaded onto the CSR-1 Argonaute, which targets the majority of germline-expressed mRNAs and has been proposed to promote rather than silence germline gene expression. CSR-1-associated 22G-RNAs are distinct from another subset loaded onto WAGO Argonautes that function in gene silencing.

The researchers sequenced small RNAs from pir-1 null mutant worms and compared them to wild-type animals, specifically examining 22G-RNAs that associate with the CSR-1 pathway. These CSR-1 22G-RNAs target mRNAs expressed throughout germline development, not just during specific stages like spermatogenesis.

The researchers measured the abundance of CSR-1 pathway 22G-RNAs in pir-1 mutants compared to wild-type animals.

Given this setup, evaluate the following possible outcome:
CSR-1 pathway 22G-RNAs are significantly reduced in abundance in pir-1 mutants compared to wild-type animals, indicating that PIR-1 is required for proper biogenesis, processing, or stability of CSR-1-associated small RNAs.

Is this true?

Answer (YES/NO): YES